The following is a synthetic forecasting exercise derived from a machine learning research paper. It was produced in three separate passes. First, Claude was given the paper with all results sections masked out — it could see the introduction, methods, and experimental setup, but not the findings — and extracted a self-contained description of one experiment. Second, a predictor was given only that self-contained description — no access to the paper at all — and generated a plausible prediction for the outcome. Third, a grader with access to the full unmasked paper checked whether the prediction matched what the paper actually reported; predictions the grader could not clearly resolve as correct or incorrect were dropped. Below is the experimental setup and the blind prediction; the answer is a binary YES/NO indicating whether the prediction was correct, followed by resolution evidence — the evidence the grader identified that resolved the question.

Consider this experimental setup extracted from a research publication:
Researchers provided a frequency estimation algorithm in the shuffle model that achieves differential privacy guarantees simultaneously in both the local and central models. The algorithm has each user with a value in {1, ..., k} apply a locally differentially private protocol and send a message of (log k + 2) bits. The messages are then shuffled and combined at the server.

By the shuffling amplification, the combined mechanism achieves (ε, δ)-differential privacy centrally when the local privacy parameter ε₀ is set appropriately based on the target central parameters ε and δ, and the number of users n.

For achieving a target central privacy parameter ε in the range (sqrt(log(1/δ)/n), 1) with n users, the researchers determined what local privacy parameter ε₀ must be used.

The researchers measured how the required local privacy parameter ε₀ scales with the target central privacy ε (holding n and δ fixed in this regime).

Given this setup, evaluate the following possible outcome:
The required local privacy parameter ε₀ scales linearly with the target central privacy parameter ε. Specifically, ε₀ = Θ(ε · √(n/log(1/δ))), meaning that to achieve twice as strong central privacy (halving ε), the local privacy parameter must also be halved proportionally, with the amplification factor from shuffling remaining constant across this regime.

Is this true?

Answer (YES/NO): NO